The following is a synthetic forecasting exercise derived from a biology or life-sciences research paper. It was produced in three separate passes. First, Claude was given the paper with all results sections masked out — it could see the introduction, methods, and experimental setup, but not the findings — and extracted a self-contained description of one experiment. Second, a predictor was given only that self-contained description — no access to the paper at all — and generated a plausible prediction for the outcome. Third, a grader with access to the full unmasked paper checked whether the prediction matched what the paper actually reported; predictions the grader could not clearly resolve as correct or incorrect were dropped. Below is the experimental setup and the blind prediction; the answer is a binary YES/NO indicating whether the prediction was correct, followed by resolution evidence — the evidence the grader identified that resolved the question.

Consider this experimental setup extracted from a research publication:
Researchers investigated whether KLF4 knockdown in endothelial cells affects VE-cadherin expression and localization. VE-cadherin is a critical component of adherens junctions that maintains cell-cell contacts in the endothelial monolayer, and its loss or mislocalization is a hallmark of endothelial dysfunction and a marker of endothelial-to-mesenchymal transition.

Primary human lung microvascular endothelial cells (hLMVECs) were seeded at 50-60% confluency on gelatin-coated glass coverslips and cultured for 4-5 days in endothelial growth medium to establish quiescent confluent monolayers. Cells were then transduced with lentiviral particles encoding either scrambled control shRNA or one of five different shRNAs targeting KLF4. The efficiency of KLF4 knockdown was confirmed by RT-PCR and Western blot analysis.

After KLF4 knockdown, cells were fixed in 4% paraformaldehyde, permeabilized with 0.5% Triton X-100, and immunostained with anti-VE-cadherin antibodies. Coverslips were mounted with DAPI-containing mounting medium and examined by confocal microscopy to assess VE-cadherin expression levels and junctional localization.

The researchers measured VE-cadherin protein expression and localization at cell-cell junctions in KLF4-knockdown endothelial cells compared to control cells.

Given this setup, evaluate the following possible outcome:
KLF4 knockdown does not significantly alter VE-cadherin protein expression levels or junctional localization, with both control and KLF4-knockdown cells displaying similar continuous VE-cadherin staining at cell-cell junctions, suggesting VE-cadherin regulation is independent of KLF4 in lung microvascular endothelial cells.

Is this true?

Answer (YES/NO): NO